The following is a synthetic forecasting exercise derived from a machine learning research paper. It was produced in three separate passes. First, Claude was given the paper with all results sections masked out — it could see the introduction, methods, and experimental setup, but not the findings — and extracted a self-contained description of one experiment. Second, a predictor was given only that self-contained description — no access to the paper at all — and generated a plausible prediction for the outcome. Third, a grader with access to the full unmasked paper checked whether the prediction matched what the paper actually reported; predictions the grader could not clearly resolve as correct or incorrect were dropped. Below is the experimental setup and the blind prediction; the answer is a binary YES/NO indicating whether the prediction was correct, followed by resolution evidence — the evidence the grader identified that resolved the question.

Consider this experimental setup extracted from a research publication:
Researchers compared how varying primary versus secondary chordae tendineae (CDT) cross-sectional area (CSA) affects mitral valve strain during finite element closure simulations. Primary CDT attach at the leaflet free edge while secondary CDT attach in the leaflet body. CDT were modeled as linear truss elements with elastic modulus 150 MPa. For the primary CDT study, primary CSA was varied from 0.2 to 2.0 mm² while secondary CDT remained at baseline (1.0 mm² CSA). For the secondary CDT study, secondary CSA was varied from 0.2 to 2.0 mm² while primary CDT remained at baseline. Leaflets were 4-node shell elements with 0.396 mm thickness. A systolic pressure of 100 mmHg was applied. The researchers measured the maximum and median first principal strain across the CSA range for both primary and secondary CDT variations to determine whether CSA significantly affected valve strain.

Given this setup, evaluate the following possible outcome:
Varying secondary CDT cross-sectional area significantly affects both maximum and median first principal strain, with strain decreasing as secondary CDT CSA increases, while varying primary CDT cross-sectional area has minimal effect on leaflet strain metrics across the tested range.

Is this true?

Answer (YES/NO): NO